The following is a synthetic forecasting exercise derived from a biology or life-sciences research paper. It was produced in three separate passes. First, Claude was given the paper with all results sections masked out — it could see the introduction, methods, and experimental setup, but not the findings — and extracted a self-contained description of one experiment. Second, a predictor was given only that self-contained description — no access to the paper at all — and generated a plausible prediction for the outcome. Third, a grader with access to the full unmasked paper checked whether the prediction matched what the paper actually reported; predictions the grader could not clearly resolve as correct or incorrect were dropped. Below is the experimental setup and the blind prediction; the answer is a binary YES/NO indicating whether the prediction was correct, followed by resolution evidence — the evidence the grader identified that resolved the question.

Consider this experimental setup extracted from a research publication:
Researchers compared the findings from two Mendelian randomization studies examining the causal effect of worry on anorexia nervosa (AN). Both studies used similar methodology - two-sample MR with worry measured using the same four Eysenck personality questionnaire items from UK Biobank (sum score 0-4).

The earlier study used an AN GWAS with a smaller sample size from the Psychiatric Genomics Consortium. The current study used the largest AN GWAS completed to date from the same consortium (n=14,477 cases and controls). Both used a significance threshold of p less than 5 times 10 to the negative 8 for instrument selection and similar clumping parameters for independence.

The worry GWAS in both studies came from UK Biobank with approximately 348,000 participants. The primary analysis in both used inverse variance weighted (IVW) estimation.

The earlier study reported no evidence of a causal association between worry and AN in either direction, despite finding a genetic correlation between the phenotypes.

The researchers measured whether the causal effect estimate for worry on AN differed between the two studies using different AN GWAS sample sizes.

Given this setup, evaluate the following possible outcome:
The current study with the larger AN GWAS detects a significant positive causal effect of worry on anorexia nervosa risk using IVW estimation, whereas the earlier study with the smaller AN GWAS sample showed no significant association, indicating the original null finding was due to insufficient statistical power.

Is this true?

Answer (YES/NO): YES